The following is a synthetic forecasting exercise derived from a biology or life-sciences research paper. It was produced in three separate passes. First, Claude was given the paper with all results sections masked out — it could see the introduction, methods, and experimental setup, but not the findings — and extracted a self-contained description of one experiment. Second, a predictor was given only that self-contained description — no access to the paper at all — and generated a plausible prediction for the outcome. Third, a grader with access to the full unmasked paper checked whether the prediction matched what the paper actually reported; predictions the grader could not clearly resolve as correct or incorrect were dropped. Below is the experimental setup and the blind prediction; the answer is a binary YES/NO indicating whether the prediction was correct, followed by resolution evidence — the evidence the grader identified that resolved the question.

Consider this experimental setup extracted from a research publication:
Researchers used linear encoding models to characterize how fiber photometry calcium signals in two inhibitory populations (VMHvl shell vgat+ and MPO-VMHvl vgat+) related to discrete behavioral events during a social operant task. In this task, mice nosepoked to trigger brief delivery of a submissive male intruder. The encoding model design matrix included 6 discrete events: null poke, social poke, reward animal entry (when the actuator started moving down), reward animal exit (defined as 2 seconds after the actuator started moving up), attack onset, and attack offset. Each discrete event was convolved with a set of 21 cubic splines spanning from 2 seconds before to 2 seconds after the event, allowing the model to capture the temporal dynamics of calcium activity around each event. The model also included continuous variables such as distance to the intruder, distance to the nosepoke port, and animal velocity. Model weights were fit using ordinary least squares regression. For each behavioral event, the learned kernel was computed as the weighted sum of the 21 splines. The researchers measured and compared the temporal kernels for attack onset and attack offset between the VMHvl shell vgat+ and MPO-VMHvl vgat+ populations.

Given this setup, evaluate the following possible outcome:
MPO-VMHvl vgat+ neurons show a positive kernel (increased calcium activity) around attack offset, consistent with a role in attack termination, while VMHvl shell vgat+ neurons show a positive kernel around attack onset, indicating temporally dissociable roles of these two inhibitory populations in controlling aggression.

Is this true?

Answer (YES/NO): YES